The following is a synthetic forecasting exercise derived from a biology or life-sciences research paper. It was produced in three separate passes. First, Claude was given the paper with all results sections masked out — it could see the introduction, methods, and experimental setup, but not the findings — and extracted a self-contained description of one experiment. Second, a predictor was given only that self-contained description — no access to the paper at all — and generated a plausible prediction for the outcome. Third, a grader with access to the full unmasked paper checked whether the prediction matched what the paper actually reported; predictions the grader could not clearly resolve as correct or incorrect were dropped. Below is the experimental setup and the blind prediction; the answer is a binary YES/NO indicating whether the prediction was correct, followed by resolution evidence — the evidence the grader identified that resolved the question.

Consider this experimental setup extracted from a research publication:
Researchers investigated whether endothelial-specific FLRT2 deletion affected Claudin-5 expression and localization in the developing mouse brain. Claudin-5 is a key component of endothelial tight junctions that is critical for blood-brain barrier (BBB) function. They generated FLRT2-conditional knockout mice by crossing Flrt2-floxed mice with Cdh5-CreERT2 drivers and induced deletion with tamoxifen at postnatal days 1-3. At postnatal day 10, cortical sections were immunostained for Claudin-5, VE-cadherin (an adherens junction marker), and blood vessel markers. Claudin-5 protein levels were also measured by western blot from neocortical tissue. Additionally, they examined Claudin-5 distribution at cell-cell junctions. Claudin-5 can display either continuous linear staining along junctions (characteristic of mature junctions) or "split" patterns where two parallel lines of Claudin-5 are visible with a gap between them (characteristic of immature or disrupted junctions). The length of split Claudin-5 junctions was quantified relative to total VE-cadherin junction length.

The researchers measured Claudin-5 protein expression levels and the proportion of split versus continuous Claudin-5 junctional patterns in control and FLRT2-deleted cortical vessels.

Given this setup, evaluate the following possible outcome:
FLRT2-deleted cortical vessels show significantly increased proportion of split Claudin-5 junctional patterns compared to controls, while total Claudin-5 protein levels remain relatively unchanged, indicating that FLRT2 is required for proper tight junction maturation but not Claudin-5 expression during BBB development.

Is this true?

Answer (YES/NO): NO